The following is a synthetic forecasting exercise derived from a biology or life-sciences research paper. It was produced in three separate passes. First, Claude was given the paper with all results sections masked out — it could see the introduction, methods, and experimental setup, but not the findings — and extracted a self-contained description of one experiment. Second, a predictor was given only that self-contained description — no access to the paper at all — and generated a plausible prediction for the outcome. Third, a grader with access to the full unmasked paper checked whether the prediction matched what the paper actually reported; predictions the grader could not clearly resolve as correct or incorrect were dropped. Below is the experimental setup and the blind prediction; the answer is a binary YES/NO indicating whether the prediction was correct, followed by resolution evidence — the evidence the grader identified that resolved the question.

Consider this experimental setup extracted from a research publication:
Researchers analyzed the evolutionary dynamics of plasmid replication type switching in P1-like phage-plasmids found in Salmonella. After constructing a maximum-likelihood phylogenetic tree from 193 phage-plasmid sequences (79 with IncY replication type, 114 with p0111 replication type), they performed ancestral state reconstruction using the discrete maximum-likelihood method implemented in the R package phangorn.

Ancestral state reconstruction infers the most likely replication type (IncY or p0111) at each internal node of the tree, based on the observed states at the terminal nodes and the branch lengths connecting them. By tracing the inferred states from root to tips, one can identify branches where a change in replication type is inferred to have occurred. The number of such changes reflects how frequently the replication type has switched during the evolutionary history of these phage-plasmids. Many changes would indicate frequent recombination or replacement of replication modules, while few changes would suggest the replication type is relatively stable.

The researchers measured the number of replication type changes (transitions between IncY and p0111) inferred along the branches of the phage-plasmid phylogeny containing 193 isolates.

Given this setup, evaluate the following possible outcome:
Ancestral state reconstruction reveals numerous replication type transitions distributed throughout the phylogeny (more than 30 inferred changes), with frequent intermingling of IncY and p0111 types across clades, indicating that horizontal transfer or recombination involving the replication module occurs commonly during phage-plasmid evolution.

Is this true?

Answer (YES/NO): NO